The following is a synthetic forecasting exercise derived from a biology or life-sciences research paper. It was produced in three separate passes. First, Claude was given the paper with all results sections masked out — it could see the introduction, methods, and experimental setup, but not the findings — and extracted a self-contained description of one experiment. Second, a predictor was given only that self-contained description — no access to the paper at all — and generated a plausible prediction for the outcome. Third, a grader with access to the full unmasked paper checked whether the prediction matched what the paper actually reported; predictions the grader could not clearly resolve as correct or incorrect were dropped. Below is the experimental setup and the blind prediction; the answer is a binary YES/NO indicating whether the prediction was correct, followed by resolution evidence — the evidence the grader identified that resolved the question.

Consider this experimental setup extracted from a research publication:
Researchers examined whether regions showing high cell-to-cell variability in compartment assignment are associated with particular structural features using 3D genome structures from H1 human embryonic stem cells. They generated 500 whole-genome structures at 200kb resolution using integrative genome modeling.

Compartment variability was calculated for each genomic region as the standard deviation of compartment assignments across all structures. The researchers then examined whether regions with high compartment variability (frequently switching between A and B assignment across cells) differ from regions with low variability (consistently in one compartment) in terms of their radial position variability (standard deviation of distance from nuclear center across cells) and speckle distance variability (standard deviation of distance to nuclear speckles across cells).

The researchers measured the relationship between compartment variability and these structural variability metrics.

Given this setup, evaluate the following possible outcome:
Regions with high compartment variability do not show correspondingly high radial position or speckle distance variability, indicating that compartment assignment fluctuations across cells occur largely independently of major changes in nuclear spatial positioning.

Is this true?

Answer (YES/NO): NO